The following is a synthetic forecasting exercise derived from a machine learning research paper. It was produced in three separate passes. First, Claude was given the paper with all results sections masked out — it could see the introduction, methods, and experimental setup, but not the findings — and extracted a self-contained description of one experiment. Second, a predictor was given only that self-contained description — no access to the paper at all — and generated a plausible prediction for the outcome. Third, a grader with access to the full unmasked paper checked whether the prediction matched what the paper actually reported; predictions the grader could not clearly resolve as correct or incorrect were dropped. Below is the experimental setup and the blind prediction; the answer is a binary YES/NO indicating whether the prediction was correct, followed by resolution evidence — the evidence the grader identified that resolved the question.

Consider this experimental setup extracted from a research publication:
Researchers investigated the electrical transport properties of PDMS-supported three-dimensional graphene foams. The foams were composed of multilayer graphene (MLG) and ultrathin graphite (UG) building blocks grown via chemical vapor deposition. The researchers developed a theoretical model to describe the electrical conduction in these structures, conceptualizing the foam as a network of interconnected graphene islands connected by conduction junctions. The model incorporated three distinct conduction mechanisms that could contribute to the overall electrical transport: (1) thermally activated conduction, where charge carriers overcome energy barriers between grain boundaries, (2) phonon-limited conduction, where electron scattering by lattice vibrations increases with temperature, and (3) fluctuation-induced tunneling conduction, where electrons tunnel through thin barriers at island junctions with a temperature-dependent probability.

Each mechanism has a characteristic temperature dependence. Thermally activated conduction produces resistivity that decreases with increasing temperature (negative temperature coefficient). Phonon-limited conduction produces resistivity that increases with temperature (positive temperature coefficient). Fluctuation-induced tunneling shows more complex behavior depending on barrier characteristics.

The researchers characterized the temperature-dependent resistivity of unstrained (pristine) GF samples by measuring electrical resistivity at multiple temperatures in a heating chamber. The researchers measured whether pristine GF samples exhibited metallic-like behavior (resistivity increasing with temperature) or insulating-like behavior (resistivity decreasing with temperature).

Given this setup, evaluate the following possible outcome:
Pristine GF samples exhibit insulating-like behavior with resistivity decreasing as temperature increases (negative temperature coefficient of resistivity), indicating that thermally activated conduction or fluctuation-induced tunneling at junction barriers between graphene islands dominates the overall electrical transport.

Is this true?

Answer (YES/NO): NO